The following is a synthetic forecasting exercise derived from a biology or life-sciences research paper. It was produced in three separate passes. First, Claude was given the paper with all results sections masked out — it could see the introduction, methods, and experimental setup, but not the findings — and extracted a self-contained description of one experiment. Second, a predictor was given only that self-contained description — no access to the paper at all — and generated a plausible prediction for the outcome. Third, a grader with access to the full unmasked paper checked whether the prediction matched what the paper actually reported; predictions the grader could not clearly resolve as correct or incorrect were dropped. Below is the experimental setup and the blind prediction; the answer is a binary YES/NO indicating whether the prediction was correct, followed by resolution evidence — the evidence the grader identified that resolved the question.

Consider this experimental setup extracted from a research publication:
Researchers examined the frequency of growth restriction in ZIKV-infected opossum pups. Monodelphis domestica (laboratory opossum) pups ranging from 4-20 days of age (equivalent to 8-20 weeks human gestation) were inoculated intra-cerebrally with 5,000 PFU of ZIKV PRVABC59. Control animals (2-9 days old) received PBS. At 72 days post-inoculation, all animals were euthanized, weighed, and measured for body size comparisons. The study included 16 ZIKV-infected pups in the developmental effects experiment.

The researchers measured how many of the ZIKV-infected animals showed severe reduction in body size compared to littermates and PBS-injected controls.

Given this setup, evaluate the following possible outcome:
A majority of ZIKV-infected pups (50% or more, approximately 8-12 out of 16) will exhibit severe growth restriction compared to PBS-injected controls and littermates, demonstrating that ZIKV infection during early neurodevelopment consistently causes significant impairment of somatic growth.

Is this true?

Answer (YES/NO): NO